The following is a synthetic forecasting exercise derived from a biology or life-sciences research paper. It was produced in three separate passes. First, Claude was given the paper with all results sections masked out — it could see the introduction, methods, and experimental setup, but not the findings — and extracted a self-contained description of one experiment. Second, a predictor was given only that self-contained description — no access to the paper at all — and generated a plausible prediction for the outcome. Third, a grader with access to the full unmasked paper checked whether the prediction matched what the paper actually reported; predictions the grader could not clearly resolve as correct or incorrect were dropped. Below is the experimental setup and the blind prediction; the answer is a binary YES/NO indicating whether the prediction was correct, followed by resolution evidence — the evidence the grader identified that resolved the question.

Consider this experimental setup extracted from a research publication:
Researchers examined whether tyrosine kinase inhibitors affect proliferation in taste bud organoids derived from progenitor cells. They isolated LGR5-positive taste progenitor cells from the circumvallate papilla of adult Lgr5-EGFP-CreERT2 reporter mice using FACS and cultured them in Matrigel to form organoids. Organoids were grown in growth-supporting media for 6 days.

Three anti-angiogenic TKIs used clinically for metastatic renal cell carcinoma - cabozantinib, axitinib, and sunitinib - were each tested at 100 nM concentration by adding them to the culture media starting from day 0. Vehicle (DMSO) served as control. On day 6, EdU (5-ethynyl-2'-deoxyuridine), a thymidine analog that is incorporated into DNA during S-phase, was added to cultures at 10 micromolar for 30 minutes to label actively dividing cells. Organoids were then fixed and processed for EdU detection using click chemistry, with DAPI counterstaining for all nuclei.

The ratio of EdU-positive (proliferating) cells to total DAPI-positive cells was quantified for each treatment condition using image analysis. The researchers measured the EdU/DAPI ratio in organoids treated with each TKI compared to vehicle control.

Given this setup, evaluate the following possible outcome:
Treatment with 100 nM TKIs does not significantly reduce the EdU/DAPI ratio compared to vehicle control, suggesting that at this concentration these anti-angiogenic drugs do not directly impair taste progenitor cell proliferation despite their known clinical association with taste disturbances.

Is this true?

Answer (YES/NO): YES